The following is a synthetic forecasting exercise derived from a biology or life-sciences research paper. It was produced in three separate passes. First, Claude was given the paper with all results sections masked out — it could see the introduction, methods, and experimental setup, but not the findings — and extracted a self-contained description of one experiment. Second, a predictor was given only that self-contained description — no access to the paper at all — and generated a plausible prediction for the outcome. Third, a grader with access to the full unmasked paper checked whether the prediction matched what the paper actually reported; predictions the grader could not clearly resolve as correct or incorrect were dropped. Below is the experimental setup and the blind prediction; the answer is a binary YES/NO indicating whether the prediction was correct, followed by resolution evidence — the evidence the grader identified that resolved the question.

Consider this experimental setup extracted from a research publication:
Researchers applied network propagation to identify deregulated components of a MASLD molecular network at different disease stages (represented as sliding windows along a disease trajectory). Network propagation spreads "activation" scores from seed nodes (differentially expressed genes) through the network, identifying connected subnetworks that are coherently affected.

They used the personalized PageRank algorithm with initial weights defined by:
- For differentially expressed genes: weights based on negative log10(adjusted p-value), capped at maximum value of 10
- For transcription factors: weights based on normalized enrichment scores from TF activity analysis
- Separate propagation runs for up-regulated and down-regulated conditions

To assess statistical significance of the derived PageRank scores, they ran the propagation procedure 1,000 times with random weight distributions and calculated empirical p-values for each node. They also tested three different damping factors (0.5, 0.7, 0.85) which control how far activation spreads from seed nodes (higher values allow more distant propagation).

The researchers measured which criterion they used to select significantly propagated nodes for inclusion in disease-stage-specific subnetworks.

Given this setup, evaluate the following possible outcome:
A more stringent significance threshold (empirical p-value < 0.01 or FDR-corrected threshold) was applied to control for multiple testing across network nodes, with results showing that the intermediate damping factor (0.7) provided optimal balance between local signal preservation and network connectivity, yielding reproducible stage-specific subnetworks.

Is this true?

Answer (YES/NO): NO